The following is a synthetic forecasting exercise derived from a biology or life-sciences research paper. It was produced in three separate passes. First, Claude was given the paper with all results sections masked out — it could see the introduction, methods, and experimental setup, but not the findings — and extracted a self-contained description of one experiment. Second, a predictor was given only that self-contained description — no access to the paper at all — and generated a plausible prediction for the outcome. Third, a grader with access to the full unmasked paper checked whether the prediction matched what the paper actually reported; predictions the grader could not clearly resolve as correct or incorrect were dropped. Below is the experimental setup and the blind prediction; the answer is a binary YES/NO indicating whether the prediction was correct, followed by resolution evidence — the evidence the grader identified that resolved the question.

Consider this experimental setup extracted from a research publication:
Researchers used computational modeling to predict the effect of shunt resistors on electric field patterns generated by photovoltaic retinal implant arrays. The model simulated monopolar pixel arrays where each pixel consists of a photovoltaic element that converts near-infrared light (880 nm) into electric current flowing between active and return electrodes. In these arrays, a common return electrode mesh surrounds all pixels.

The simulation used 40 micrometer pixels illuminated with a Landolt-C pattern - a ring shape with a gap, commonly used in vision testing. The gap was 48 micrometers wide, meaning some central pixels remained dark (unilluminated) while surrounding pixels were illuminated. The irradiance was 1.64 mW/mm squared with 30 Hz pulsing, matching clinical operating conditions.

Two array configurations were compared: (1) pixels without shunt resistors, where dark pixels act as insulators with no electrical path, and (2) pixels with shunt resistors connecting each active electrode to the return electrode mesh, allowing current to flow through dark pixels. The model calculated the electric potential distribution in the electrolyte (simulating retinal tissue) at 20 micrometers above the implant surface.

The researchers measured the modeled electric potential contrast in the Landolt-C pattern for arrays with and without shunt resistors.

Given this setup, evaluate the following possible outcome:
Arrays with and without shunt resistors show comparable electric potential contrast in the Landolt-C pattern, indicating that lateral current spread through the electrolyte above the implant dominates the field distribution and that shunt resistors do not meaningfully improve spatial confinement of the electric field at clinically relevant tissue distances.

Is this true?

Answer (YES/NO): NO